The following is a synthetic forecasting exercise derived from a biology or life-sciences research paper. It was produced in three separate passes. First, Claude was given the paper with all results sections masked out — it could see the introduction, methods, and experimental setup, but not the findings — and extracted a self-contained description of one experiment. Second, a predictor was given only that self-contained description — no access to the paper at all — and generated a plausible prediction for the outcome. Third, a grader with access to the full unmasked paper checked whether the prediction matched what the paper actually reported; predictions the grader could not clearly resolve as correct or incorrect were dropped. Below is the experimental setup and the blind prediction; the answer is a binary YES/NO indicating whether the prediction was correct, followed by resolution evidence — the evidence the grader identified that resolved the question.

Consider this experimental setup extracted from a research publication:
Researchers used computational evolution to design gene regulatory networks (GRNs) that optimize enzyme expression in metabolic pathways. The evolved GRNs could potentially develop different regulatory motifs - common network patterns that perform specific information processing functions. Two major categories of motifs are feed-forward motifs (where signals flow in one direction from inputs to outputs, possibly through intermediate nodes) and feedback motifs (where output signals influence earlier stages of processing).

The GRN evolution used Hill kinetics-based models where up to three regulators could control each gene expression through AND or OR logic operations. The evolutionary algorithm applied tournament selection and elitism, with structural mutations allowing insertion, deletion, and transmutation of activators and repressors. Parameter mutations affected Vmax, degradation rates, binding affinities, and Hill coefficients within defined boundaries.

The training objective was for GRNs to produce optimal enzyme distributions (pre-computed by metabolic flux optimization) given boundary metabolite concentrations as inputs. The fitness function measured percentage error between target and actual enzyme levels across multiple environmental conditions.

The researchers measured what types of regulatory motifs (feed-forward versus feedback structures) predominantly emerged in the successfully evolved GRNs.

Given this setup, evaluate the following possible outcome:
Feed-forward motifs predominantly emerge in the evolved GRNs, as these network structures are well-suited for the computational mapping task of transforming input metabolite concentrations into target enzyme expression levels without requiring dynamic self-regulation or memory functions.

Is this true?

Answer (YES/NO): YES